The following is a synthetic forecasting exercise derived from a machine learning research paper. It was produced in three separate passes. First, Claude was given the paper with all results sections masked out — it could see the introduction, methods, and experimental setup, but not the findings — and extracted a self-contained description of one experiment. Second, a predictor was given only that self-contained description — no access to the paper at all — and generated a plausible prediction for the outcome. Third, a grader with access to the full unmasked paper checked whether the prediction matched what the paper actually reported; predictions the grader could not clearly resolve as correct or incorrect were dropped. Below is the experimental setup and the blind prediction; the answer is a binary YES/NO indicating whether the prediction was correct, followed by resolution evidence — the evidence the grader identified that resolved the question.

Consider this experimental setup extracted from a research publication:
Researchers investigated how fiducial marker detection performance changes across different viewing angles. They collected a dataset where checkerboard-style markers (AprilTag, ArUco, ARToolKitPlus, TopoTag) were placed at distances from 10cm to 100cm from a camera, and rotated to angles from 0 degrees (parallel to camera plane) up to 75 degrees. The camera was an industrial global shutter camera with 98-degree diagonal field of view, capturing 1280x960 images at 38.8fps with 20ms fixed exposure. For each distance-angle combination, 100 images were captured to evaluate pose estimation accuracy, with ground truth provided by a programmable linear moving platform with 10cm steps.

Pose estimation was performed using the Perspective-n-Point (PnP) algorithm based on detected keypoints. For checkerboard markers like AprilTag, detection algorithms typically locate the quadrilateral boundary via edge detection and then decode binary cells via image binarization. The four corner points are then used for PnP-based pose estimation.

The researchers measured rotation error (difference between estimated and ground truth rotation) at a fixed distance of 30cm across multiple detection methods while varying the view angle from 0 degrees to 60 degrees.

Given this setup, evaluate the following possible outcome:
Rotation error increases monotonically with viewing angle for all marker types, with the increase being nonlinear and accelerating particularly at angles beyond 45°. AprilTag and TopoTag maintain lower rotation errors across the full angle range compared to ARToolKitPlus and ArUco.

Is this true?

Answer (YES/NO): NO